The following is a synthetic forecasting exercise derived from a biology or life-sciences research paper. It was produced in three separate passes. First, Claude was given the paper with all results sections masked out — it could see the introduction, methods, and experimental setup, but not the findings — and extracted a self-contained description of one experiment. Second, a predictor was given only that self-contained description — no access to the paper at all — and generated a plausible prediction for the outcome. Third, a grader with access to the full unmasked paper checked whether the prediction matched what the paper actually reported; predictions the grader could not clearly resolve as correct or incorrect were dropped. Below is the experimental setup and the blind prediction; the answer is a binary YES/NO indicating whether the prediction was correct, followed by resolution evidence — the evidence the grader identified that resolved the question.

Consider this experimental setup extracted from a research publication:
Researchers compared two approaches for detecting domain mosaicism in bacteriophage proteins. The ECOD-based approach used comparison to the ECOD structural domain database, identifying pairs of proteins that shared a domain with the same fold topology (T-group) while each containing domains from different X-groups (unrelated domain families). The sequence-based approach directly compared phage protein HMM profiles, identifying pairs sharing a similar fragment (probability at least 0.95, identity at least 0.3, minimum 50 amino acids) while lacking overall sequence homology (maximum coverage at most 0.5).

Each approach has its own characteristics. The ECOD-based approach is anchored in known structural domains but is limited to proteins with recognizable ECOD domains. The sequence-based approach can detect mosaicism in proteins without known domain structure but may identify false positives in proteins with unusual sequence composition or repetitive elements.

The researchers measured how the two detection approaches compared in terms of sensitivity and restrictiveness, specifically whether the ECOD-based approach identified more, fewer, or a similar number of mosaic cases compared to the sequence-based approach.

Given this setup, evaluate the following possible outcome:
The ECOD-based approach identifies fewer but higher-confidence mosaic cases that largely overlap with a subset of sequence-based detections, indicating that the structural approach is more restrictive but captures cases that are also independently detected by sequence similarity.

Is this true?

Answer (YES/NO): NO